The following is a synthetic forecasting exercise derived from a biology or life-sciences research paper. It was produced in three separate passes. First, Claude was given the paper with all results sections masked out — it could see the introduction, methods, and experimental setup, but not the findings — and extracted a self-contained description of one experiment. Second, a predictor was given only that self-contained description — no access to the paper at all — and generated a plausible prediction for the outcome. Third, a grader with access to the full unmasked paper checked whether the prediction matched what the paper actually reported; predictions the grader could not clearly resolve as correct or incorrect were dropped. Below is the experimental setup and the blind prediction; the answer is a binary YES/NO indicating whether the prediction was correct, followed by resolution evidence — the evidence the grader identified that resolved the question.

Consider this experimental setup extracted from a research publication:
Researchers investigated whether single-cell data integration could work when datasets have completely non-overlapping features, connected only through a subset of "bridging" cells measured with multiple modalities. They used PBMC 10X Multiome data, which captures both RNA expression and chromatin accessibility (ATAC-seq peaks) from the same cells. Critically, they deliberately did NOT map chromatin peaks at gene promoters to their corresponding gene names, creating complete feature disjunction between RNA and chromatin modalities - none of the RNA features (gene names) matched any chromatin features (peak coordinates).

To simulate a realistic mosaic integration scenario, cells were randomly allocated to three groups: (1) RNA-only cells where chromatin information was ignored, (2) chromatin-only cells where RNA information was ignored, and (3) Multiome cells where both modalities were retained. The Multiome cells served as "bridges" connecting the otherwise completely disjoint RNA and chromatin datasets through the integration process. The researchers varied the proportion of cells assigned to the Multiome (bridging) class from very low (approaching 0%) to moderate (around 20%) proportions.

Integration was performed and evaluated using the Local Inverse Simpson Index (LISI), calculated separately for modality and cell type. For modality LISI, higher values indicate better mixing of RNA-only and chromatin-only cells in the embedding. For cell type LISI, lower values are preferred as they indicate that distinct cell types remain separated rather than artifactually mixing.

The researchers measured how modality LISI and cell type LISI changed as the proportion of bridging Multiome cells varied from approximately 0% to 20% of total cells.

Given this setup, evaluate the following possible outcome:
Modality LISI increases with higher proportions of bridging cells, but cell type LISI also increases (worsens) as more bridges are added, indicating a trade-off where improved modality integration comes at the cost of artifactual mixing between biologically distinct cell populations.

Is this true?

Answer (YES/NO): NO